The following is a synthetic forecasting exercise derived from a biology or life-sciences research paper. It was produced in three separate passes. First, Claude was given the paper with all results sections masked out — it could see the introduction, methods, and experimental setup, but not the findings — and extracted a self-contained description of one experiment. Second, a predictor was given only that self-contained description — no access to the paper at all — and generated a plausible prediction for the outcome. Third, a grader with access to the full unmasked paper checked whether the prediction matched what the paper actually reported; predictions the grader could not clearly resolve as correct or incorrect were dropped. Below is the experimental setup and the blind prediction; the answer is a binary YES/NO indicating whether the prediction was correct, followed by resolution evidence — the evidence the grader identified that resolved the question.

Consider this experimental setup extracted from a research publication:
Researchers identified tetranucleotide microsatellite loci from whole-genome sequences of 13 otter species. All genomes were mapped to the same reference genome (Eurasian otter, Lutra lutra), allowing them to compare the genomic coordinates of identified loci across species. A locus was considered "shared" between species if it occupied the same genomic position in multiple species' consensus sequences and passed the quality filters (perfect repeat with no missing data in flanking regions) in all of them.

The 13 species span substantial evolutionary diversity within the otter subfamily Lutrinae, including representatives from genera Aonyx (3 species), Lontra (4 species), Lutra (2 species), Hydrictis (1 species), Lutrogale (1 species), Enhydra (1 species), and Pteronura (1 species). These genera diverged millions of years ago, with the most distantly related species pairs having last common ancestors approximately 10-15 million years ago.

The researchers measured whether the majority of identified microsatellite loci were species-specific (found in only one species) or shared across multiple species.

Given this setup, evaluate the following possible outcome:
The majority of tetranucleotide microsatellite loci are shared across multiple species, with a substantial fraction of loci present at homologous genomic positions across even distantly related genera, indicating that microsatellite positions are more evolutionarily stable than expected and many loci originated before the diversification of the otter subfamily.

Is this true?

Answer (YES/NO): NO